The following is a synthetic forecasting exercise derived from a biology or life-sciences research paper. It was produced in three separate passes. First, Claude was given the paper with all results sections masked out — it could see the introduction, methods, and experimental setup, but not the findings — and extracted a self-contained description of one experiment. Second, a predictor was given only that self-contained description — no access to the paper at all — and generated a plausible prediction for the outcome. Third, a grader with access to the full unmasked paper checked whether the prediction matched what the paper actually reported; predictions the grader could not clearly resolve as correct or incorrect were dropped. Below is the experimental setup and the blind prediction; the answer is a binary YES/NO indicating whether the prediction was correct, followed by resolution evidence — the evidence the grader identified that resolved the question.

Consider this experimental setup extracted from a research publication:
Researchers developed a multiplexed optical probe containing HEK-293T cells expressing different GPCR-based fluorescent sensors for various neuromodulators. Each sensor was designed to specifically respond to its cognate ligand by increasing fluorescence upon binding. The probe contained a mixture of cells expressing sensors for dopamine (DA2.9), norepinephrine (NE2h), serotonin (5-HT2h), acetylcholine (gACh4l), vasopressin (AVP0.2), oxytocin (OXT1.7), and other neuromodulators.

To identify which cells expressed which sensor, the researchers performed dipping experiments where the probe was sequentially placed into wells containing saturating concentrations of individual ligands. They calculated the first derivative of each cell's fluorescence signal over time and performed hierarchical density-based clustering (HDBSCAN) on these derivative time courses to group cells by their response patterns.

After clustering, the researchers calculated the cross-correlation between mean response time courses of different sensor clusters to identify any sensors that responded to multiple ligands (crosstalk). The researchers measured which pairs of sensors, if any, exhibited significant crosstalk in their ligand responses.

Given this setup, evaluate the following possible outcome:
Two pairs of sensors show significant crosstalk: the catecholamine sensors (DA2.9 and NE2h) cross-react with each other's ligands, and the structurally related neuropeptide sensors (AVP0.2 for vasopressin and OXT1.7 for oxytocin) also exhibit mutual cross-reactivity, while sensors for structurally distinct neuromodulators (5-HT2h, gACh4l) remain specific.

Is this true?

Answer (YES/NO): YES